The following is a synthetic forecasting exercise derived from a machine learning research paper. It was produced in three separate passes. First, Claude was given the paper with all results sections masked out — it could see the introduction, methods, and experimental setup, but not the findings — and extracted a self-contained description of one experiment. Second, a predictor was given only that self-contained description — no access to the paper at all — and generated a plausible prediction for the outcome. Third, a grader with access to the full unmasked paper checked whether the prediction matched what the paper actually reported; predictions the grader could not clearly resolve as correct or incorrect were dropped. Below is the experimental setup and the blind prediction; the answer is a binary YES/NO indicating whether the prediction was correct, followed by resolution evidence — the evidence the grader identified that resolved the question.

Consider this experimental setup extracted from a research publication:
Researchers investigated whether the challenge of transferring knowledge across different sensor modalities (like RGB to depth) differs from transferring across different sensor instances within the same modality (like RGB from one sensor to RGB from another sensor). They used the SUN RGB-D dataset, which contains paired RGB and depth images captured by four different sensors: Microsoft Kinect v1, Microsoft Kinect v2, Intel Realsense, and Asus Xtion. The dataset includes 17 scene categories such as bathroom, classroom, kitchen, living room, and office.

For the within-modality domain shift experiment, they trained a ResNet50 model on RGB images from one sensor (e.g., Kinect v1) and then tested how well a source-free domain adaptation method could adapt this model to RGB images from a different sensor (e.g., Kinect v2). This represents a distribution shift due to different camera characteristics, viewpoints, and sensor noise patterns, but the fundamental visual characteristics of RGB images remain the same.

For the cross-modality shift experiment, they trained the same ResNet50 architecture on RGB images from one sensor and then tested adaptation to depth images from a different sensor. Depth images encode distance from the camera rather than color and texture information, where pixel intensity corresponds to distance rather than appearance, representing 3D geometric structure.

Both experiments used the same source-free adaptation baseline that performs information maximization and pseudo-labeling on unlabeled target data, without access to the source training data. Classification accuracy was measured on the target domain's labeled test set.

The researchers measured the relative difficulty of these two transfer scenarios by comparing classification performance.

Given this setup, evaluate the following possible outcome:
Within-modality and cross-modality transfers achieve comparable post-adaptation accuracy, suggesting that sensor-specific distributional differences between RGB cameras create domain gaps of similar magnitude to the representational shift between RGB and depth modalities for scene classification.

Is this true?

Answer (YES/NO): NO